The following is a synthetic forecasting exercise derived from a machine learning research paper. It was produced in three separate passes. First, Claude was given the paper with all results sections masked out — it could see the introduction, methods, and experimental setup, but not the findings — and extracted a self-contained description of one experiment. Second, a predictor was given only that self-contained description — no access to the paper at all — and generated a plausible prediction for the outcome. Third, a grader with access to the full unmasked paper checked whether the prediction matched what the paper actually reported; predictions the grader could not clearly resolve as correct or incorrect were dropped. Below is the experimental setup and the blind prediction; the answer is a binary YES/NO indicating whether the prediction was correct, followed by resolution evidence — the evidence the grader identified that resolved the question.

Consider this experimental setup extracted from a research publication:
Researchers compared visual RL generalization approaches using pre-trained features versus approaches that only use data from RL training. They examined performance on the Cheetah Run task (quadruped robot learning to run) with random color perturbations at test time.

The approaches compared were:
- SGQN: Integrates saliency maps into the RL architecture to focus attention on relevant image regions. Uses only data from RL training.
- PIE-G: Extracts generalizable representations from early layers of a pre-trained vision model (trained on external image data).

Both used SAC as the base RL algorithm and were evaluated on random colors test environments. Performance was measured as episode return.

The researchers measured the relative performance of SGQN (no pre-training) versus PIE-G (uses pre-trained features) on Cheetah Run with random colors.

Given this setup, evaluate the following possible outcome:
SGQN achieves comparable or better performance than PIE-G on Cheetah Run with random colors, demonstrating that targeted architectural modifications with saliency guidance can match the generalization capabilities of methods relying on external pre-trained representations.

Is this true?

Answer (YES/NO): NO